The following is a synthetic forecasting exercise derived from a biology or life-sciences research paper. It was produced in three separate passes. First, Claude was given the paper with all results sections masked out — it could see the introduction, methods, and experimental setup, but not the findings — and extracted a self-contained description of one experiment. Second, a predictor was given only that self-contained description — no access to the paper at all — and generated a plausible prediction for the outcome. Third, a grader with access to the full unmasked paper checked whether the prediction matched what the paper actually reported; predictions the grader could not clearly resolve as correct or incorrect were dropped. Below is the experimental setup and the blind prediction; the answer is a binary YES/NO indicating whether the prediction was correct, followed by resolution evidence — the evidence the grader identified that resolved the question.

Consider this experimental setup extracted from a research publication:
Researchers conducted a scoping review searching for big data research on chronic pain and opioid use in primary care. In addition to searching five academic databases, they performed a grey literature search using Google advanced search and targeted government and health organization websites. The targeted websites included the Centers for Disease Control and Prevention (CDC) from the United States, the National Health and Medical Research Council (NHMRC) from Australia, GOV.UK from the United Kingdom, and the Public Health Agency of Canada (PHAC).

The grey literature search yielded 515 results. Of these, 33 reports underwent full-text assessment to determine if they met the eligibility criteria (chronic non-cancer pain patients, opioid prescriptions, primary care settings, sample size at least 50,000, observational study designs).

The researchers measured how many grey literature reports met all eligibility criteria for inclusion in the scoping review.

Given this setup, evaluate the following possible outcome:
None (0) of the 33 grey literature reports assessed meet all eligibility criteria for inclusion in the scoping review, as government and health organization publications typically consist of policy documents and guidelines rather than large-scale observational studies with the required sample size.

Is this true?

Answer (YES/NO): YES